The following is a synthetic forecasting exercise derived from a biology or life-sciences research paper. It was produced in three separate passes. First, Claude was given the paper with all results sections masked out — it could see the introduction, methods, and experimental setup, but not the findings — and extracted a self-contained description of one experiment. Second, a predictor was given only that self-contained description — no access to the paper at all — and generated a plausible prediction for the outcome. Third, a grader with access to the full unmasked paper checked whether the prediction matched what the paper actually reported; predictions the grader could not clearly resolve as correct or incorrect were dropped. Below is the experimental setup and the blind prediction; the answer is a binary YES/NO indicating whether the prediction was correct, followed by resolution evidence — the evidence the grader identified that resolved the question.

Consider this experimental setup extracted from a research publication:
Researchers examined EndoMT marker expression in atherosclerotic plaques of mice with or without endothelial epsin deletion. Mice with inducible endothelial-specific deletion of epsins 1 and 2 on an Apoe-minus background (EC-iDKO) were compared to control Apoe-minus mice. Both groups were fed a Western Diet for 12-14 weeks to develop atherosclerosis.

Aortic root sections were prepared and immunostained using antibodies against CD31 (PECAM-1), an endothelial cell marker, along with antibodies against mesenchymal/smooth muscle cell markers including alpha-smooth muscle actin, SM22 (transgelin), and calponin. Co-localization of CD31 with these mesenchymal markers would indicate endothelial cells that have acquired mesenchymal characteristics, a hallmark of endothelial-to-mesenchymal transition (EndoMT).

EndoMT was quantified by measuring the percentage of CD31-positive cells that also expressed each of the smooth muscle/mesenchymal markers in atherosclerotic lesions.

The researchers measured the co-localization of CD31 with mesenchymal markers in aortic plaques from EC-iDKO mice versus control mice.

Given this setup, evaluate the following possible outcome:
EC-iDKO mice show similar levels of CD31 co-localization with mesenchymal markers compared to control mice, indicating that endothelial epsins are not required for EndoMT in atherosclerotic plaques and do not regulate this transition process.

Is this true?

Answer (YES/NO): NO